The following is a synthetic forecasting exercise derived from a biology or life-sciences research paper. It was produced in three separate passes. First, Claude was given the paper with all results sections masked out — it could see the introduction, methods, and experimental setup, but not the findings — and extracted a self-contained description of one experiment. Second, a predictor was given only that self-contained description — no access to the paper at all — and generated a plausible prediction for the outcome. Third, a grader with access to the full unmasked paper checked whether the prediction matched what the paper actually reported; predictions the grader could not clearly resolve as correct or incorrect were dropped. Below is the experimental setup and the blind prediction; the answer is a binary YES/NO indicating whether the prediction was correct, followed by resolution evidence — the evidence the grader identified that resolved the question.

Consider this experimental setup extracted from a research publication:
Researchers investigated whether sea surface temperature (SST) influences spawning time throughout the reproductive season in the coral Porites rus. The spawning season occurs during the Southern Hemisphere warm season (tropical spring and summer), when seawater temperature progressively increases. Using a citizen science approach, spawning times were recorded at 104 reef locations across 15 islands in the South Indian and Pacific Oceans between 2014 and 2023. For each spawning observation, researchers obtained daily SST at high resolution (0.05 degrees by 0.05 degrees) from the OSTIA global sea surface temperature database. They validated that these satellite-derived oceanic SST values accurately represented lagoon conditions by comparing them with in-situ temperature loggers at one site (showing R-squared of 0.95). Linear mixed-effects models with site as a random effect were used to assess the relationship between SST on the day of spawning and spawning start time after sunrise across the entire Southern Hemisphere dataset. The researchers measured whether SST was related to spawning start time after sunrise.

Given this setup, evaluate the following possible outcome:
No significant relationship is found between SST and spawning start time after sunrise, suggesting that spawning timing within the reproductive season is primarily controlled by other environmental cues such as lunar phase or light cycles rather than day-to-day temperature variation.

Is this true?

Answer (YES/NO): NO